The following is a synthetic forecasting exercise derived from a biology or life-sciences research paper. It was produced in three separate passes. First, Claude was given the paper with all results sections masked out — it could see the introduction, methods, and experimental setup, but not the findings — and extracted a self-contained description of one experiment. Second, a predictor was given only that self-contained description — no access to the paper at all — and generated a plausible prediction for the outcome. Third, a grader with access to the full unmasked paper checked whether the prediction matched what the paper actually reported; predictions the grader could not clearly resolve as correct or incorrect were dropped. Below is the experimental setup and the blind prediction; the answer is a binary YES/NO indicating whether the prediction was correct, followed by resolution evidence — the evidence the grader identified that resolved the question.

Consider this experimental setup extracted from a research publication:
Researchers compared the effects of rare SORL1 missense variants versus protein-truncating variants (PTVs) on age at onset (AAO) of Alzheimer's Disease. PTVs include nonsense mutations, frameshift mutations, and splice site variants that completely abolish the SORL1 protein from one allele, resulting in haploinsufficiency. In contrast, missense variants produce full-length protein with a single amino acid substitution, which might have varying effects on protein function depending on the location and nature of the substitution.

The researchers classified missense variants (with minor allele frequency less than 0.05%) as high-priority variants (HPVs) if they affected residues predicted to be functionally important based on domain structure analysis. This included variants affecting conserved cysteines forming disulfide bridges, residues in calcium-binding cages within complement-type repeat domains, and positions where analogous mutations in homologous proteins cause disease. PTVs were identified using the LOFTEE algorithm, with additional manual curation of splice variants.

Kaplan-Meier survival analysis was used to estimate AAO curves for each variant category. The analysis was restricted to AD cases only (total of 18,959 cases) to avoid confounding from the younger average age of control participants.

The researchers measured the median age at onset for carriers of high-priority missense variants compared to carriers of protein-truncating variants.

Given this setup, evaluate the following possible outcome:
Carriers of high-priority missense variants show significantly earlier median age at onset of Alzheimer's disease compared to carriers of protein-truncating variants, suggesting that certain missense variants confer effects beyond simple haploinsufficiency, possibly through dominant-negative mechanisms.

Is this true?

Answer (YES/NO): NO